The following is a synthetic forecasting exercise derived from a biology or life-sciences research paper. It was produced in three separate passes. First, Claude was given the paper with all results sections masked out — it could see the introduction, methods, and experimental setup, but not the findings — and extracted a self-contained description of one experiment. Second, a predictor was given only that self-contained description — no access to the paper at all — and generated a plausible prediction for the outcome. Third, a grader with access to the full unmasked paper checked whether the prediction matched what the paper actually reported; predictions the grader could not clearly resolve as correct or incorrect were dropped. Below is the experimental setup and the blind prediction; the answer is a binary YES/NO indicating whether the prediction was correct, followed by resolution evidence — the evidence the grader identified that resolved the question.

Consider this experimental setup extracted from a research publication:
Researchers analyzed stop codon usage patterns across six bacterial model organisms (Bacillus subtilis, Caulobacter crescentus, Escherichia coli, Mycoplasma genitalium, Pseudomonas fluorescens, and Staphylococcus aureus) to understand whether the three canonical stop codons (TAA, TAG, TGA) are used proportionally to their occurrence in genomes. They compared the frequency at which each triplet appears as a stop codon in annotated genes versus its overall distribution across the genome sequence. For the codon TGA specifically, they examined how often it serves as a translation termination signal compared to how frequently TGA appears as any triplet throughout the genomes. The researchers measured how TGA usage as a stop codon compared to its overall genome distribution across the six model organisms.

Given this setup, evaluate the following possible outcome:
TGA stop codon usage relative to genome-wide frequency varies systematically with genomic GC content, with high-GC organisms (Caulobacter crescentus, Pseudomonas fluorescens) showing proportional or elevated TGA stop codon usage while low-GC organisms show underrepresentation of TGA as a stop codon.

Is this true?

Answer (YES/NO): NO